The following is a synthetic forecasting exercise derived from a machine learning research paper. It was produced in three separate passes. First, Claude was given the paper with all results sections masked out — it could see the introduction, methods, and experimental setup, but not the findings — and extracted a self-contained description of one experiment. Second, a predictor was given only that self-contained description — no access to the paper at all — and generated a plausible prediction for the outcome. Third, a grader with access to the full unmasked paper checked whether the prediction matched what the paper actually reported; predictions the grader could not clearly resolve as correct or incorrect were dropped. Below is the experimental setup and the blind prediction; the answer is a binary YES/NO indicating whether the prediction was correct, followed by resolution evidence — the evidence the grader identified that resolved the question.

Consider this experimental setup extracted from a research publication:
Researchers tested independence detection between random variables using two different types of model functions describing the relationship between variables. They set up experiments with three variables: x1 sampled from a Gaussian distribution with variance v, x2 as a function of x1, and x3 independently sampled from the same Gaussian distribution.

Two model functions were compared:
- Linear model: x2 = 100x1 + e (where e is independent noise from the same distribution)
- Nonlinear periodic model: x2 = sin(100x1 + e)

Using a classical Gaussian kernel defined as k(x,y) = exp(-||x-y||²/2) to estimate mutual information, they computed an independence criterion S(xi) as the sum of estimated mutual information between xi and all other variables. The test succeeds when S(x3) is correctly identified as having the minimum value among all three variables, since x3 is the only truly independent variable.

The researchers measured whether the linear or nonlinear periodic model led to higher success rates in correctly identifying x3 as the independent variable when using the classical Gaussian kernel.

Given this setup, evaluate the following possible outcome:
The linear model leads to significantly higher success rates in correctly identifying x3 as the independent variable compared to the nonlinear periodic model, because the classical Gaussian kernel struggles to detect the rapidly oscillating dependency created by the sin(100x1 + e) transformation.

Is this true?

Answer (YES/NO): YES